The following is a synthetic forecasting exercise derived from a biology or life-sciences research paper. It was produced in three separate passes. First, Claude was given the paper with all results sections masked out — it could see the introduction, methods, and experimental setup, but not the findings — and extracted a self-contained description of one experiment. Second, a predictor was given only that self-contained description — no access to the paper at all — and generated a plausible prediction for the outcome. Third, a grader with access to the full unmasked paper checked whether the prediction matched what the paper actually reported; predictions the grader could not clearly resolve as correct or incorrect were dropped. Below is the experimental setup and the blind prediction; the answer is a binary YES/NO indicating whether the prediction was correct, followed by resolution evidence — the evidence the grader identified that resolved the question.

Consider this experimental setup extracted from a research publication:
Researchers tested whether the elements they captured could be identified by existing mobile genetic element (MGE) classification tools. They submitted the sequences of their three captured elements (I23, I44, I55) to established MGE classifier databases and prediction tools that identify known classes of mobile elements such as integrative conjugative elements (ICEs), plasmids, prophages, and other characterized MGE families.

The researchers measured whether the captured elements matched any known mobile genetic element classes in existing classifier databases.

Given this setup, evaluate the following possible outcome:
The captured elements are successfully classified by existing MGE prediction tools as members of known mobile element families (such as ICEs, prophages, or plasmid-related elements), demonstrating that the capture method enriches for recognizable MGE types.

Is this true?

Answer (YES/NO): NO